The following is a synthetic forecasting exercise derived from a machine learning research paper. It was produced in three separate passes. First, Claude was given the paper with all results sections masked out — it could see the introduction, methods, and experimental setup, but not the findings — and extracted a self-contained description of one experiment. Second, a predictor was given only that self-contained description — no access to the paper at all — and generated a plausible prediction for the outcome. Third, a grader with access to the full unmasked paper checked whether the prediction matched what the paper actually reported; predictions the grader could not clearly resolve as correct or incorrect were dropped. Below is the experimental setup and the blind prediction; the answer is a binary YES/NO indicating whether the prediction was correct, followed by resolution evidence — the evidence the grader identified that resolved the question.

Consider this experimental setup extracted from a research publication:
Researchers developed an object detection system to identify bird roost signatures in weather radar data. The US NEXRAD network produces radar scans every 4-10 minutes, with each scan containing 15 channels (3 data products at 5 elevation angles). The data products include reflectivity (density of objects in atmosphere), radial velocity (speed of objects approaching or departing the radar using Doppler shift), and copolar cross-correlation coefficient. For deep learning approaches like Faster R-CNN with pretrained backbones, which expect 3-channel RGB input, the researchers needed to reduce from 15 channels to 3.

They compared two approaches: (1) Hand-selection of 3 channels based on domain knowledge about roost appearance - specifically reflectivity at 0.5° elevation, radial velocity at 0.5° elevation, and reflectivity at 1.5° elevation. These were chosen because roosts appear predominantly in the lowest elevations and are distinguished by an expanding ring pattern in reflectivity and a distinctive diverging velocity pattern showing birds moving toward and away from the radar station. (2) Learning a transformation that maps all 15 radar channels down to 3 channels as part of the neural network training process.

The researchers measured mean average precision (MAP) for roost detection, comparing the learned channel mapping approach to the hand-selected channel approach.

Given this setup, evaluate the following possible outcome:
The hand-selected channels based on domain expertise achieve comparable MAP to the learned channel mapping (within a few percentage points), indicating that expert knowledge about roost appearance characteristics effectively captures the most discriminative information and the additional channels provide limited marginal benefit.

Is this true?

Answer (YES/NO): YES